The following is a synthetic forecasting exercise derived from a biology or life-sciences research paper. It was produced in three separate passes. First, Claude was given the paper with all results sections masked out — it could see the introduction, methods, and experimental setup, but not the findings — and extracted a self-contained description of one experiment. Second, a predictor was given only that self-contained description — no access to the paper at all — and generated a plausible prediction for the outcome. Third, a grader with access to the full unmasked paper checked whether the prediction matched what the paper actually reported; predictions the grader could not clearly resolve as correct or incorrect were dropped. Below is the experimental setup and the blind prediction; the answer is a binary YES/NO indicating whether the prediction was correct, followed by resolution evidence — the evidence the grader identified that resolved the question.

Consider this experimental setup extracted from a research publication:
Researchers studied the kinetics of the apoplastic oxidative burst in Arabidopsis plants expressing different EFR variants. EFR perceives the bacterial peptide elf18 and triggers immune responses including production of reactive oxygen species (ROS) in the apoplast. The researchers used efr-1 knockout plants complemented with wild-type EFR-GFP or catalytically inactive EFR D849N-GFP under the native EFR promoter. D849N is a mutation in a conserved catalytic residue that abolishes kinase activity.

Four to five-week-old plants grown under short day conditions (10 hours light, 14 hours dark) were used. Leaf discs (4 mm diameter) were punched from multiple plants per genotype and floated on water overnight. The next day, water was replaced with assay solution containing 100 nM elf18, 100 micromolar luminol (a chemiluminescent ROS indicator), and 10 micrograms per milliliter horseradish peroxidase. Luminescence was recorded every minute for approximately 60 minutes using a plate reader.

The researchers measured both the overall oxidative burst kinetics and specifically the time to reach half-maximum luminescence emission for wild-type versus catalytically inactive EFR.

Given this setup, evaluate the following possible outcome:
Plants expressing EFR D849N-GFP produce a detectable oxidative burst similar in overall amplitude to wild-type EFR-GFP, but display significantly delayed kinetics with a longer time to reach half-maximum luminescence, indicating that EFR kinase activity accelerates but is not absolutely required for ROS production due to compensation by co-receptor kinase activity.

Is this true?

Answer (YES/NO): YES